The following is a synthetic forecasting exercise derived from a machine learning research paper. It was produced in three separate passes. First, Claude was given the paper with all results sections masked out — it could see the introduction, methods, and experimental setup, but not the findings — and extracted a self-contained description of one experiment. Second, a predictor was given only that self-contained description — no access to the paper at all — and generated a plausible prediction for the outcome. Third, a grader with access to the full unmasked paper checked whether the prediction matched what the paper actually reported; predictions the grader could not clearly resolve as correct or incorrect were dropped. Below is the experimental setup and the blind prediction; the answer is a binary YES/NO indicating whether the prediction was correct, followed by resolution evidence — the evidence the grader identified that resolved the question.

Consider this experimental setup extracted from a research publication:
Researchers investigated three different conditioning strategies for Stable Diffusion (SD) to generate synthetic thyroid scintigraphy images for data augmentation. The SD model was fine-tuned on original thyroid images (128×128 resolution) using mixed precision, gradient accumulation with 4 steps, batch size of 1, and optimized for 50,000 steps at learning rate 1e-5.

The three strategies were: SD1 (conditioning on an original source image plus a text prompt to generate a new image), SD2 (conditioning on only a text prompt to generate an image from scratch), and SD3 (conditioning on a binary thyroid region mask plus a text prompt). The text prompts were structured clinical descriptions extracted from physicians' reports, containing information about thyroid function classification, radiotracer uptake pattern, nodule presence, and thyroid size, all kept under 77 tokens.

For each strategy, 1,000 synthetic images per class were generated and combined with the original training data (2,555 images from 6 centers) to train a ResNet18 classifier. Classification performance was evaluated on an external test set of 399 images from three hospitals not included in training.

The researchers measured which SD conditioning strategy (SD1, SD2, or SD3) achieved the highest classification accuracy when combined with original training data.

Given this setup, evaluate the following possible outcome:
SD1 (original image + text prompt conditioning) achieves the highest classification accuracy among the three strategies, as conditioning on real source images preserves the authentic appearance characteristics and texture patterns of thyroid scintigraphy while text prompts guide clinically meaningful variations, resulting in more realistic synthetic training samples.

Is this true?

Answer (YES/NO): YES